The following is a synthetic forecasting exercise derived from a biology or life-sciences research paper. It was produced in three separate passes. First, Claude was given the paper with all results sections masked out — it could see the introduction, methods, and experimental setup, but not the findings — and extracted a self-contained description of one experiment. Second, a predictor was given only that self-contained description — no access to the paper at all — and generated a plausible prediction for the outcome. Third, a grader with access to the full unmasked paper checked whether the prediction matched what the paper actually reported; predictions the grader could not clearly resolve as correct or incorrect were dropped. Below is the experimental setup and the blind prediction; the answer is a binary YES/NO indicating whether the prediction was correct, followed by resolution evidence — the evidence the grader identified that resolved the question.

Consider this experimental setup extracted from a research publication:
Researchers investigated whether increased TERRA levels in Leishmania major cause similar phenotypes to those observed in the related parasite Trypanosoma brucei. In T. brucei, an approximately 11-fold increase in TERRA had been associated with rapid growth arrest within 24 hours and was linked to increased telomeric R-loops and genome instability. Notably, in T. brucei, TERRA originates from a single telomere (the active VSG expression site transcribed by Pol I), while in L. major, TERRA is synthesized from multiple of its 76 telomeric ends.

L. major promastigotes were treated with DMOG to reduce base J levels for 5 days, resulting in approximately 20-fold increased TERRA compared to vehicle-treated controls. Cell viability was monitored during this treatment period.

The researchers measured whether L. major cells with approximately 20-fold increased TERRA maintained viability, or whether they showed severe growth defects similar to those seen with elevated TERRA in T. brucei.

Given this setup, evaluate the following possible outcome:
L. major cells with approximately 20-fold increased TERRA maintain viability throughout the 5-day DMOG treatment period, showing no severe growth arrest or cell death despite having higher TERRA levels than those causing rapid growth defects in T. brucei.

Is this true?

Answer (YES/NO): YES